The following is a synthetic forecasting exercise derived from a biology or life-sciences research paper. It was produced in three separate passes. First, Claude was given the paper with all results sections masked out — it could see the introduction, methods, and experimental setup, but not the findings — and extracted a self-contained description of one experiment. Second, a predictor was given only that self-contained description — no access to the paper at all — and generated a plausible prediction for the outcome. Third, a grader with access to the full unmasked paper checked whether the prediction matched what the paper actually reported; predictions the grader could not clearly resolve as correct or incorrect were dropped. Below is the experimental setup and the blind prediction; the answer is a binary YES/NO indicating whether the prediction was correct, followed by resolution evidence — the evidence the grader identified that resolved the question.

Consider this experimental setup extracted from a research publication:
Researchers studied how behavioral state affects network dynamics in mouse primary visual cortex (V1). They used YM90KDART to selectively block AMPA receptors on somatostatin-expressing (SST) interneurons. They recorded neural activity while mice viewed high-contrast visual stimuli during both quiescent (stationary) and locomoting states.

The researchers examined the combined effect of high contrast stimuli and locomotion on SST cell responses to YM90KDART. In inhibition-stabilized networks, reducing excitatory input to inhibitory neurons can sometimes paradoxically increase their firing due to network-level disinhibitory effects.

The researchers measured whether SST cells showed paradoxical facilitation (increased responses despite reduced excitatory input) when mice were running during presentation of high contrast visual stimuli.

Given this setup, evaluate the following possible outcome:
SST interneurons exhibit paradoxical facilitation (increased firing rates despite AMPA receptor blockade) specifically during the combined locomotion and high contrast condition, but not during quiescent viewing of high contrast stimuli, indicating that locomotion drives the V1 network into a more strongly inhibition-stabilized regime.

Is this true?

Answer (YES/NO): NO